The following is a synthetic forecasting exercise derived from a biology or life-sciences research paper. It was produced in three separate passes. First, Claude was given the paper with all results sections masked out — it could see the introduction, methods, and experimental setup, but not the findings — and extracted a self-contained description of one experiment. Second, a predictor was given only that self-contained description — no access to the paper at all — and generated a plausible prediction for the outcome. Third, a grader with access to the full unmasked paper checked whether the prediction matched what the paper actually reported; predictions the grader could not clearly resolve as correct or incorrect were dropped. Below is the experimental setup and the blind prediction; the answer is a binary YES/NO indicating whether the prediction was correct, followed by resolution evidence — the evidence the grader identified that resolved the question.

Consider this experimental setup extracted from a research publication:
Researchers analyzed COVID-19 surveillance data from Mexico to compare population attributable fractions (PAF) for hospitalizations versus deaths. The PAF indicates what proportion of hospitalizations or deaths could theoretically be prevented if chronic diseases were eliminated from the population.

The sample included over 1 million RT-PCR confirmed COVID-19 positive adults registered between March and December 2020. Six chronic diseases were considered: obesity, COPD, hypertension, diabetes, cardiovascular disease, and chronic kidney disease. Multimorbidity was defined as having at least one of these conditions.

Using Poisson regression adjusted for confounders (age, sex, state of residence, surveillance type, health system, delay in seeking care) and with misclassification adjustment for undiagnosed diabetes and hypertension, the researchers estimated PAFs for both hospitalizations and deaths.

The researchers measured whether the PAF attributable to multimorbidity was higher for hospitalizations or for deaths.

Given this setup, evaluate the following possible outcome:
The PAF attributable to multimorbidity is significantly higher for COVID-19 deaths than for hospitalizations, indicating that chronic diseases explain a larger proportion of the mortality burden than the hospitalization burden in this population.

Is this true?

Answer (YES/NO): YES